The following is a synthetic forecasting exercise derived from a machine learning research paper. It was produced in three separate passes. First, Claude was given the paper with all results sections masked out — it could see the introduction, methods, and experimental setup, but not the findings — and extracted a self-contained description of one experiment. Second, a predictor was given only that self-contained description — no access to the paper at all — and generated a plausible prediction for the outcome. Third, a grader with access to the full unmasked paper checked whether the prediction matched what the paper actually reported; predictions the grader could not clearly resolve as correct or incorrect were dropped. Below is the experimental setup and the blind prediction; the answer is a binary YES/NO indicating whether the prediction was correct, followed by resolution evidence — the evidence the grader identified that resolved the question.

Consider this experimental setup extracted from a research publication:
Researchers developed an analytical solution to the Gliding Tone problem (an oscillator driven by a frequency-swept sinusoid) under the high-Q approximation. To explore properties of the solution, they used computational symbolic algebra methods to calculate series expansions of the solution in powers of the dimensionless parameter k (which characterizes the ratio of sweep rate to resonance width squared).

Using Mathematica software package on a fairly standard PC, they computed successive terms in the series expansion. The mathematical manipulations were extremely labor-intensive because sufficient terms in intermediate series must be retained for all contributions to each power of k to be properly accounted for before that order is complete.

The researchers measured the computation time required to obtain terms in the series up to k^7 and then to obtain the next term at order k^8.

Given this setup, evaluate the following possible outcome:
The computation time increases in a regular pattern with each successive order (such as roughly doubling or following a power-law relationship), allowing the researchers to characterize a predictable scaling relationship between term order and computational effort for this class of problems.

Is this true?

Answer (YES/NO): NO